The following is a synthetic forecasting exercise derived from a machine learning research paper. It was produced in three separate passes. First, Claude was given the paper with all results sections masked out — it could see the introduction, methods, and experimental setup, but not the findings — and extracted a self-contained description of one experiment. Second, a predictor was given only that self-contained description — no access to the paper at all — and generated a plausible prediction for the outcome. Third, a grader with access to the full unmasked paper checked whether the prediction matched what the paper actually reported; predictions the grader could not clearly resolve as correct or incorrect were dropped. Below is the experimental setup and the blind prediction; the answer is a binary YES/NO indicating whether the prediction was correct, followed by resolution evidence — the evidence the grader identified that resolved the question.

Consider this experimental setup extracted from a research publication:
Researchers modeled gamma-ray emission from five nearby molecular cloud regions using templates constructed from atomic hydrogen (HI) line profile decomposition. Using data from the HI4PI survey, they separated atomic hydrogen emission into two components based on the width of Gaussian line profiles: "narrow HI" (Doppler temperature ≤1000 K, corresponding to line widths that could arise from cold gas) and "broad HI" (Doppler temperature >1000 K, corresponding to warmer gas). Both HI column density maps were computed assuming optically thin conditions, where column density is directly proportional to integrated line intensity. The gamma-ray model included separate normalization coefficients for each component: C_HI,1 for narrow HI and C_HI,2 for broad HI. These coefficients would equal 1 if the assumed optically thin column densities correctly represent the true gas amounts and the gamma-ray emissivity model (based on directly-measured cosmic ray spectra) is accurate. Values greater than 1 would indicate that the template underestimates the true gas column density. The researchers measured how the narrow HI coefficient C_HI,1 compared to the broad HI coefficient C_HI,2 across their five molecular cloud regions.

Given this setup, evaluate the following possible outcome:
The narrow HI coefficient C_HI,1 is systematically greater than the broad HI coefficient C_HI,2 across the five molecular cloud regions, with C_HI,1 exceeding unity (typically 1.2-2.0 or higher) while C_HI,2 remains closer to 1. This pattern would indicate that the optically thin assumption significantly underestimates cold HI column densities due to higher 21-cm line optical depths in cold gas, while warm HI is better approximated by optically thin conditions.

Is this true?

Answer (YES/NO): YES